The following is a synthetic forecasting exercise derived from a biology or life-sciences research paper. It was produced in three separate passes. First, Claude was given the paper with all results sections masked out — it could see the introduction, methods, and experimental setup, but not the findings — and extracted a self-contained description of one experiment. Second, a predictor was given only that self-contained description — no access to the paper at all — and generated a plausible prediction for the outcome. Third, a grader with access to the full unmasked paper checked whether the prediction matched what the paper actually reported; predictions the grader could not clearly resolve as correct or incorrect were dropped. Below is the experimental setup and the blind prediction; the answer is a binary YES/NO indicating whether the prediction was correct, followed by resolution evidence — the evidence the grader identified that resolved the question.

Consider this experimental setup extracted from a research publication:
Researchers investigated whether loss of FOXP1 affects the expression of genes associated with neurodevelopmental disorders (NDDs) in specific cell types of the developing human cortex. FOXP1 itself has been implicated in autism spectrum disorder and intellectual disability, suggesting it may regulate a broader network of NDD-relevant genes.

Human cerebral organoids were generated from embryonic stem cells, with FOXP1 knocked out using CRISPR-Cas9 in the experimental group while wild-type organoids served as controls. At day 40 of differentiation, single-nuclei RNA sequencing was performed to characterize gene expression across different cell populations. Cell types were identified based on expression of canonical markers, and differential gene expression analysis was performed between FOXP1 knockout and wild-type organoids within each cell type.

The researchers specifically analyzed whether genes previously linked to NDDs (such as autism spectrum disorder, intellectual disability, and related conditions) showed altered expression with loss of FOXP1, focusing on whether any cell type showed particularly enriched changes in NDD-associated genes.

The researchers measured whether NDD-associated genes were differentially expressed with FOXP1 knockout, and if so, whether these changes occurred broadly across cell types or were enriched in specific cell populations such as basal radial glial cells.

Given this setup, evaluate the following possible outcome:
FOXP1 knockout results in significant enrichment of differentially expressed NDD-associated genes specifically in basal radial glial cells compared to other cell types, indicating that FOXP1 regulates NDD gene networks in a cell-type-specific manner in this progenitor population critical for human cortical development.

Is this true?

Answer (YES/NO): YES